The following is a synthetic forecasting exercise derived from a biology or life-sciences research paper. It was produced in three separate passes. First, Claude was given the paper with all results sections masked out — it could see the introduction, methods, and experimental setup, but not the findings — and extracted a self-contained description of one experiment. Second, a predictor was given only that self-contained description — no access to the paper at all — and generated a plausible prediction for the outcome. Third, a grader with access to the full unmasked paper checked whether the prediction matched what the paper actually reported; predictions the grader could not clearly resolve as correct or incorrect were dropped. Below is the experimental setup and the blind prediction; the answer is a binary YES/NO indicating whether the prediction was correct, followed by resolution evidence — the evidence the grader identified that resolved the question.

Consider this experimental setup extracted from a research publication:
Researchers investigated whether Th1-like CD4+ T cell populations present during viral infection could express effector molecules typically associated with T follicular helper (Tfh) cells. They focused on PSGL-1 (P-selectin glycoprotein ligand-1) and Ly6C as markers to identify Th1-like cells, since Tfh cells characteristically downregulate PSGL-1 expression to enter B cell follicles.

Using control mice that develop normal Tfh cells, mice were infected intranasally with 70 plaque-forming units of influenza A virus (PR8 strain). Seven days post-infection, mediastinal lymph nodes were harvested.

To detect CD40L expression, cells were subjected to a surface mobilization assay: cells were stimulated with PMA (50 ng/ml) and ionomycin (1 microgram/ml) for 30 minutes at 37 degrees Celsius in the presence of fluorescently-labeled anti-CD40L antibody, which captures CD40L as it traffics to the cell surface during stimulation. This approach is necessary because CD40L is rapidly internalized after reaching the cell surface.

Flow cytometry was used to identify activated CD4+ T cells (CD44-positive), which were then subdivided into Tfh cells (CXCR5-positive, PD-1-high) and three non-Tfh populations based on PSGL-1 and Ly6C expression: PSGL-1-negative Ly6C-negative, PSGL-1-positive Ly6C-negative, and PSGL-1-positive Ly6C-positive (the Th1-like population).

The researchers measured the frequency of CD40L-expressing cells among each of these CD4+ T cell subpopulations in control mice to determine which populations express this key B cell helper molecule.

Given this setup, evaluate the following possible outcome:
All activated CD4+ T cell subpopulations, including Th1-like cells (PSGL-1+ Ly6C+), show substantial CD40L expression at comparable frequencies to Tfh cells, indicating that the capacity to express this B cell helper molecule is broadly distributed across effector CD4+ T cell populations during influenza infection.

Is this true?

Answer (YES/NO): NO